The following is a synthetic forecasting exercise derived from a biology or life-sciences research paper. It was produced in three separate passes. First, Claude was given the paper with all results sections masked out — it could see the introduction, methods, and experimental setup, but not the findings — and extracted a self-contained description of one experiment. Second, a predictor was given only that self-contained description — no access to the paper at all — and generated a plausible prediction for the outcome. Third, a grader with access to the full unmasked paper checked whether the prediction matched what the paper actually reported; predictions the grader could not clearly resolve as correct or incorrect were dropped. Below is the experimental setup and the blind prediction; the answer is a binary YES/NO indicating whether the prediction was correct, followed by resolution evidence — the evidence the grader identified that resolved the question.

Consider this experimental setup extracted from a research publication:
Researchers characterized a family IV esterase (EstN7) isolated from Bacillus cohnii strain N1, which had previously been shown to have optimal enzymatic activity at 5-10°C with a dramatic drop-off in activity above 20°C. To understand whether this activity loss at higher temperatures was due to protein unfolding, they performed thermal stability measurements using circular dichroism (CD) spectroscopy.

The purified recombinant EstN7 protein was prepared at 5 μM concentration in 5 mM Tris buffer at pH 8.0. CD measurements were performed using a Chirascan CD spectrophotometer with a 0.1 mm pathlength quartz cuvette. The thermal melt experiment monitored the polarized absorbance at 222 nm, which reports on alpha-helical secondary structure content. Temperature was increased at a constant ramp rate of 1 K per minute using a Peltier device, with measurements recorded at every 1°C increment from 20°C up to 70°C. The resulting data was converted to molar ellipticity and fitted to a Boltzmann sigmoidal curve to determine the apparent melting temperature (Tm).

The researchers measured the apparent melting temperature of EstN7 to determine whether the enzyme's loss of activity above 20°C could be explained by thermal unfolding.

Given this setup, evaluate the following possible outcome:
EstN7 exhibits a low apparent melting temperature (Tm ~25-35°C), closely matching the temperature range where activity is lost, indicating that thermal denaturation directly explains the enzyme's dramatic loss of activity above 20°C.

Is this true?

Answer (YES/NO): YES